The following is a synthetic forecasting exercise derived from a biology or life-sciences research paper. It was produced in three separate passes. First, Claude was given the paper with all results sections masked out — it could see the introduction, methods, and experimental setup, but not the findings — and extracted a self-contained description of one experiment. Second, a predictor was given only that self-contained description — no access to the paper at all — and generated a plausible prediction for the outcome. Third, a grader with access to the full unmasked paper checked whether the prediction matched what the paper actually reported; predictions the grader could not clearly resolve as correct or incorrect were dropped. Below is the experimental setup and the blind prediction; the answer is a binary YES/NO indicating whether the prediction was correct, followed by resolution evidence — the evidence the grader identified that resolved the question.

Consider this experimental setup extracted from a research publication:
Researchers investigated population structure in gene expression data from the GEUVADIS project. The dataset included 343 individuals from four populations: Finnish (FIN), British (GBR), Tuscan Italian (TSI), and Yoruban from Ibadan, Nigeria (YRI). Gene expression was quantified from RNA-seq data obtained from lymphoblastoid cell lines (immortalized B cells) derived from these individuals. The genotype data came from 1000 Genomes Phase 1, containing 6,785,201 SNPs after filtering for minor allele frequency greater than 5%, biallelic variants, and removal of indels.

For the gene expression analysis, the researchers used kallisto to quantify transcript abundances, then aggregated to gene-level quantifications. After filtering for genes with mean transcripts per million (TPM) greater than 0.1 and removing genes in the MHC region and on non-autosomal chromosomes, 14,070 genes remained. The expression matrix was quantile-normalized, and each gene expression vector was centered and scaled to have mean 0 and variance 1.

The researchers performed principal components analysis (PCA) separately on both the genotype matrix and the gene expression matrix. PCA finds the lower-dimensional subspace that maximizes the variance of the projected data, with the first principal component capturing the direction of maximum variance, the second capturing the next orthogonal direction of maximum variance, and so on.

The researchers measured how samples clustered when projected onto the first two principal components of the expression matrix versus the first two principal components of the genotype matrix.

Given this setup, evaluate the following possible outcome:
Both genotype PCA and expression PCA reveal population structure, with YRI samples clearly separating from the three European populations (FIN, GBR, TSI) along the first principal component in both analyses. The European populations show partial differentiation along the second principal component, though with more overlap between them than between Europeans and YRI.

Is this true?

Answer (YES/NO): NO